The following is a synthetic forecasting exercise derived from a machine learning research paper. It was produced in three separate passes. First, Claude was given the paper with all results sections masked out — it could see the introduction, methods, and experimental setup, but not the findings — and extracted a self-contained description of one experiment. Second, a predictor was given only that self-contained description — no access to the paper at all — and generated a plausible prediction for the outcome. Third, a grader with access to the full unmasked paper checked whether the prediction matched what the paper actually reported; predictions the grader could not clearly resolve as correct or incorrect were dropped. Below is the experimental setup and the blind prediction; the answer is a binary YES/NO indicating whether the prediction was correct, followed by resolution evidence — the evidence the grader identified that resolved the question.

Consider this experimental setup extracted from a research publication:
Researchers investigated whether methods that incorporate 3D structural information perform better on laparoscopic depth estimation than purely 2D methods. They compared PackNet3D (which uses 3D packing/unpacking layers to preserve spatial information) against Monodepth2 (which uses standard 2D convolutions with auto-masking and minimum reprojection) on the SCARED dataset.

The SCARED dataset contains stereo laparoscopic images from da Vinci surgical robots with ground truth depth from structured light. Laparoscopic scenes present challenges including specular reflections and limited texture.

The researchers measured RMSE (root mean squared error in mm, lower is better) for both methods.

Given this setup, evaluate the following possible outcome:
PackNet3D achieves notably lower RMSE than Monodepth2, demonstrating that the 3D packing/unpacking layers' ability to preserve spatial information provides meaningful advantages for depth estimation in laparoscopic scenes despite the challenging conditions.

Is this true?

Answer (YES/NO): YES